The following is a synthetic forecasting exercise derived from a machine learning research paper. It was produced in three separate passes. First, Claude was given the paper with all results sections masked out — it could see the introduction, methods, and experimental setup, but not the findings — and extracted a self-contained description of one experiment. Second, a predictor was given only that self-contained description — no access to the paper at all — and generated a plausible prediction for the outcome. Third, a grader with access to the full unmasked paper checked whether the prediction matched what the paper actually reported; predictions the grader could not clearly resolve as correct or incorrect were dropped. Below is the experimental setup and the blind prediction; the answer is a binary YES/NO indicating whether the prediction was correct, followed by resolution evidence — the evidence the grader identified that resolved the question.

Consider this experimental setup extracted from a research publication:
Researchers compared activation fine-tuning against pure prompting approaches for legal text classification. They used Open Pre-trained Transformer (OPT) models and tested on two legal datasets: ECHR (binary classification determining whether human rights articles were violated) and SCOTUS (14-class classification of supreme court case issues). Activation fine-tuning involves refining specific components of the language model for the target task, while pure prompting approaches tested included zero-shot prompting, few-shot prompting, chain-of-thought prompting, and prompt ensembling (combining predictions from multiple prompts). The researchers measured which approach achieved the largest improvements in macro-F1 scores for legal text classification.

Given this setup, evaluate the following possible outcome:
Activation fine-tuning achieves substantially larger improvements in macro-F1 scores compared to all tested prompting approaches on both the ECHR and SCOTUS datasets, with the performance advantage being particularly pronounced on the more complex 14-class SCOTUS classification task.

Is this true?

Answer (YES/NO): YES